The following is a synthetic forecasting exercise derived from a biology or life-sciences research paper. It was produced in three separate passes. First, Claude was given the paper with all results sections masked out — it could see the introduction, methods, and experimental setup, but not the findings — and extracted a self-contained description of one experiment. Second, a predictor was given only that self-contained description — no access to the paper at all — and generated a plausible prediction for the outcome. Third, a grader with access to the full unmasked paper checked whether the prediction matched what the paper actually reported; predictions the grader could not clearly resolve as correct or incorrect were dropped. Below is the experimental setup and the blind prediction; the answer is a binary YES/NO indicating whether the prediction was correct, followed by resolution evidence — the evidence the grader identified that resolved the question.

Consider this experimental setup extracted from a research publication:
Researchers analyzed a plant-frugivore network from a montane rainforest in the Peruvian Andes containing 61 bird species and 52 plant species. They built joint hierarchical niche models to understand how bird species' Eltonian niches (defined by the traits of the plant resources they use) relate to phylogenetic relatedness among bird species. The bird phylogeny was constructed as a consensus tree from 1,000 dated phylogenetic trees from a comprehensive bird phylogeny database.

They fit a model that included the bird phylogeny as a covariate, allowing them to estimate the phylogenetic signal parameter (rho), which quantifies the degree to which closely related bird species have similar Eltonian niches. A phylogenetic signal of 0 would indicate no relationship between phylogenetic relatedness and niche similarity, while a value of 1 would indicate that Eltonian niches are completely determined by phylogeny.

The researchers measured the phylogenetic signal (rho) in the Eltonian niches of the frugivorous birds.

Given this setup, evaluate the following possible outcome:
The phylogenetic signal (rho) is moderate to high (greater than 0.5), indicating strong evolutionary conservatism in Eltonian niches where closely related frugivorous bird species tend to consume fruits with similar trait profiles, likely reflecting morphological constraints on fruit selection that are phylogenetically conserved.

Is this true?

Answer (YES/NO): YES